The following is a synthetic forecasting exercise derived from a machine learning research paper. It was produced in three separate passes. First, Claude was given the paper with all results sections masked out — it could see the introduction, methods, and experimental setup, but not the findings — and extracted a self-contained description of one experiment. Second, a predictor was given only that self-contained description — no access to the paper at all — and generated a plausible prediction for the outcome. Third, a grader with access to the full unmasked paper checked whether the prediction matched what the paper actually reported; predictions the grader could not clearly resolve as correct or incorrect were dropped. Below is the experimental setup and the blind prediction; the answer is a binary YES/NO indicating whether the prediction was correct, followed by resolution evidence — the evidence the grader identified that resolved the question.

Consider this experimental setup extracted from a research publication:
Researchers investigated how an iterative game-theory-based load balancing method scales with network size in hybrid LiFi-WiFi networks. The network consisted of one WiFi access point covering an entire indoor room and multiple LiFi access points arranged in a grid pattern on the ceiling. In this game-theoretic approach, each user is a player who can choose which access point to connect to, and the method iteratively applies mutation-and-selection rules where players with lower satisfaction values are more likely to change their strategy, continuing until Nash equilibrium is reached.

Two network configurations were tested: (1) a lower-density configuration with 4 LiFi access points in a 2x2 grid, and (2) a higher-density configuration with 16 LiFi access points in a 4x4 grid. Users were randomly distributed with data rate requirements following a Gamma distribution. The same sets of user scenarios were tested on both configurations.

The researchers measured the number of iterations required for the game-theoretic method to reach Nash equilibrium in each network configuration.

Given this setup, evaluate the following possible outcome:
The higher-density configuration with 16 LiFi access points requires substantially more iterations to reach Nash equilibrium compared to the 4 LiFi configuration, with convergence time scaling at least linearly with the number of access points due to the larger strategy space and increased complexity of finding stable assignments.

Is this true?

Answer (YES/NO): YES